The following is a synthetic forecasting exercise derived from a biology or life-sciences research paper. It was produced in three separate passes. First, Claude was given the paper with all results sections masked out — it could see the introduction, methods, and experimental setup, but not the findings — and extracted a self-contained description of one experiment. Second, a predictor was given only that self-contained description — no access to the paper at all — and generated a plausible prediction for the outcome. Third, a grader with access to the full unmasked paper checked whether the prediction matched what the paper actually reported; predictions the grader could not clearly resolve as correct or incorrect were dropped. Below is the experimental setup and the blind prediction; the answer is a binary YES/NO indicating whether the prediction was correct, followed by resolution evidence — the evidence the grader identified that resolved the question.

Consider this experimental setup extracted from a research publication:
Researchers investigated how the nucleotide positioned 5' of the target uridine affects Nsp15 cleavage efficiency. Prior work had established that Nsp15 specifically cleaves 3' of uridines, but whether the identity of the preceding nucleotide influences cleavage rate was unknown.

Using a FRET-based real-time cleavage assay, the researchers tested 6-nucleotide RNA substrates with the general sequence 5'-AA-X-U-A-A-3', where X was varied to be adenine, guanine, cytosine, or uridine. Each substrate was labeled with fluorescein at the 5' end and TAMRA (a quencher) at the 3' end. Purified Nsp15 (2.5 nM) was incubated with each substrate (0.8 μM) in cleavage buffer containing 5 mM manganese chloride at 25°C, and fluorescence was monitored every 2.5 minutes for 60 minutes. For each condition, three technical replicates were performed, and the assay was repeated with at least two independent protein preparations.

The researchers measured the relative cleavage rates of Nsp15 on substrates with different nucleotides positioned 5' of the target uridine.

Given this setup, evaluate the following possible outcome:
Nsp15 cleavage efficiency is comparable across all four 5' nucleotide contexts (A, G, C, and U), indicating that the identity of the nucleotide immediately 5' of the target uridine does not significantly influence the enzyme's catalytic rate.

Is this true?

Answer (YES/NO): YES